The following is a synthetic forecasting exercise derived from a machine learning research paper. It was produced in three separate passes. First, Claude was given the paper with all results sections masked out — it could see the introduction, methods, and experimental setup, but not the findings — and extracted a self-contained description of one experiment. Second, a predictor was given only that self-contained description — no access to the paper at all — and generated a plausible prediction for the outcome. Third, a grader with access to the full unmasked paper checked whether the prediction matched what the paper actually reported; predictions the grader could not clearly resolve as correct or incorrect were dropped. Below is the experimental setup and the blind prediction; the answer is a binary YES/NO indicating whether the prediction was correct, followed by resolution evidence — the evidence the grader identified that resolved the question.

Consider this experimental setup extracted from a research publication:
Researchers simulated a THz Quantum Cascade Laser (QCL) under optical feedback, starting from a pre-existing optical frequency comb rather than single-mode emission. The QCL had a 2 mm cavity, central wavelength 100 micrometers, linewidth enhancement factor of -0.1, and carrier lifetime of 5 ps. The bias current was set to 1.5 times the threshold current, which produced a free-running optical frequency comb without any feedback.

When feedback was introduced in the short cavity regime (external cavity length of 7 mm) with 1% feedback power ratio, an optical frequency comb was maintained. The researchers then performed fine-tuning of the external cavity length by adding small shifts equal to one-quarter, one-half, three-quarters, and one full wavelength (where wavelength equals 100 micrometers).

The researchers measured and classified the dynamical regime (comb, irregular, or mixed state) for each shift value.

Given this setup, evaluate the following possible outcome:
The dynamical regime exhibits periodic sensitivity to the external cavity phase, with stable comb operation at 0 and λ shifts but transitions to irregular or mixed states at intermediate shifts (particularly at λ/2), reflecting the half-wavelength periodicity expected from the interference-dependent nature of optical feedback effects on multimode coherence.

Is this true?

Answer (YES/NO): NO